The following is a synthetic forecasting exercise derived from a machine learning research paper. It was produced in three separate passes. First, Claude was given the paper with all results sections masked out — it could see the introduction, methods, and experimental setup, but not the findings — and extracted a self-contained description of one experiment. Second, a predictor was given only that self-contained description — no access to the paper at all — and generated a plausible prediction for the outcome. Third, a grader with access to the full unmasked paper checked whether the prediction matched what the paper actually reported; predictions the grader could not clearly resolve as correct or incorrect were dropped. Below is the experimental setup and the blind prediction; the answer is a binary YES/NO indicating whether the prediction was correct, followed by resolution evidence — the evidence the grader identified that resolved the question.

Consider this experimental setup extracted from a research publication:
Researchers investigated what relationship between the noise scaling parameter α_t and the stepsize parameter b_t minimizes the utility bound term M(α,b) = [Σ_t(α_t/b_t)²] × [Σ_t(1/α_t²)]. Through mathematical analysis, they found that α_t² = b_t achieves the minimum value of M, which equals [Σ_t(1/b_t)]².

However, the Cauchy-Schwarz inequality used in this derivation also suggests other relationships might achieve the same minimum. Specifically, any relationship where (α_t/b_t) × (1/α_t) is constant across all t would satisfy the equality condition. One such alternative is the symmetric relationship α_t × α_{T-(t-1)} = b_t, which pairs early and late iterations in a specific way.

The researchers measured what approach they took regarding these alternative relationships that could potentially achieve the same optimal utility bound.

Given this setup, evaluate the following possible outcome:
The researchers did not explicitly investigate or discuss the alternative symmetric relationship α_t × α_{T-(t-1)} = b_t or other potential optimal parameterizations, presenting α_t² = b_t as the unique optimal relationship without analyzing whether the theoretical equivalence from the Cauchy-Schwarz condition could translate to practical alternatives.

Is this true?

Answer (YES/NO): NO